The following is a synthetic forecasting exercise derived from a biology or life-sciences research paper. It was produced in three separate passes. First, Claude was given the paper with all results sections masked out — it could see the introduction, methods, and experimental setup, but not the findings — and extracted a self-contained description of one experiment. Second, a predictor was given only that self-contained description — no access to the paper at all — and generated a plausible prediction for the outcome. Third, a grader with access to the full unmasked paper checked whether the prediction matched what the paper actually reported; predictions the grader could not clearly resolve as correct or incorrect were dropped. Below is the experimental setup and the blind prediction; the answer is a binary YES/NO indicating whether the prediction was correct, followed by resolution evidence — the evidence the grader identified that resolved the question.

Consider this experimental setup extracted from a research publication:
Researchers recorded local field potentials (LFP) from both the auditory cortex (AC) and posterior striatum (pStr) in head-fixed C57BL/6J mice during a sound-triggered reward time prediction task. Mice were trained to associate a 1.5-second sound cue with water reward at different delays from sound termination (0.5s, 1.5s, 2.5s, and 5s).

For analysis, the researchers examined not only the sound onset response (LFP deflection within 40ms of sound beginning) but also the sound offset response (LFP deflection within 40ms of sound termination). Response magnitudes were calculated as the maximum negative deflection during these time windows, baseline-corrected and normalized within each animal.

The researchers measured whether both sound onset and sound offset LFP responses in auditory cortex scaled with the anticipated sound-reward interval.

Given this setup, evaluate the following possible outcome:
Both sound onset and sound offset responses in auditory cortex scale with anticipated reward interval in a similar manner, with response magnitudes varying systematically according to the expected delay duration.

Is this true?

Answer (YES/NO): NO